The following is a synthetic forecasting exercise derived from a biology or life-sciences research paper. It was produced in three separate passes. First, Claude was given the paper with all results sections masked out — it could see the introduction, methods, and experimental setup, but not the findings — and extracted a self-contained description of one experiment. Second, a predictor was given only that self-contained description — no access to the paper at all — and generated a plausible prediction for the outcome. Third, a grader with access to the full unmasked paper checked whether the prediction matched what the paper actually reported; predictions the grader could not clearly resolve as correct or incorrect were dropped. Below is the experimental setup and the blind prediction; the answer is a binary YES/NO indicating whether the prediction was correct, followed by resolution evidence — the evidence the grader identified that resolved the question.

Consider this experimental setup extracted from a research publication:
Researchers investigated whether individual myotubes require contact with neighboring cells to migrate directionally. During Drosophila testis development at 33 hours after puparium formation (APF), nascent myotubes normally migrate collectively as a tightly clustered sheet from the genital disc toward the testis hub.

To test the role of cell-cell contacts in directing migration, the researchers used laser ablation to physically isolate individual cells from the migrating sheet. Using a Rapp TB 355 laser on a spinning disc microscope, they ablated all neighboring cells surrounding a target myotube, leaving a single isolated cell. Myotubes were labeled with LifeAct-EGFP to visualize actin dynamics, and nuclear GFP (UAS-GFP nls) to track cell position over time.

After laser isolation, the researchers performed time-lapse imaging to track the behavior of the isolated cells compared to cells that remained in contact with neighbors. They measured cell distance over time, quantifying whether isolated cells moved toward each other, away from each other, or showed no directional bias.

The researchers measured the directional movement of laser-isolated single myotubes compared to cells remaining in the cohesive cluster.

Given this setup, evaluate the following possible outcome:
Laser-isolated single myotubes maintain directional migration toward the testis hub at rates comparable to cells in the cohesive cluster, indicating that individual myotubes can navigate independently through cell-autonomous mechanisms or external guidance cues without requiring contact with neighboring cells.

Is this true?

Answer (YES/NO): NO